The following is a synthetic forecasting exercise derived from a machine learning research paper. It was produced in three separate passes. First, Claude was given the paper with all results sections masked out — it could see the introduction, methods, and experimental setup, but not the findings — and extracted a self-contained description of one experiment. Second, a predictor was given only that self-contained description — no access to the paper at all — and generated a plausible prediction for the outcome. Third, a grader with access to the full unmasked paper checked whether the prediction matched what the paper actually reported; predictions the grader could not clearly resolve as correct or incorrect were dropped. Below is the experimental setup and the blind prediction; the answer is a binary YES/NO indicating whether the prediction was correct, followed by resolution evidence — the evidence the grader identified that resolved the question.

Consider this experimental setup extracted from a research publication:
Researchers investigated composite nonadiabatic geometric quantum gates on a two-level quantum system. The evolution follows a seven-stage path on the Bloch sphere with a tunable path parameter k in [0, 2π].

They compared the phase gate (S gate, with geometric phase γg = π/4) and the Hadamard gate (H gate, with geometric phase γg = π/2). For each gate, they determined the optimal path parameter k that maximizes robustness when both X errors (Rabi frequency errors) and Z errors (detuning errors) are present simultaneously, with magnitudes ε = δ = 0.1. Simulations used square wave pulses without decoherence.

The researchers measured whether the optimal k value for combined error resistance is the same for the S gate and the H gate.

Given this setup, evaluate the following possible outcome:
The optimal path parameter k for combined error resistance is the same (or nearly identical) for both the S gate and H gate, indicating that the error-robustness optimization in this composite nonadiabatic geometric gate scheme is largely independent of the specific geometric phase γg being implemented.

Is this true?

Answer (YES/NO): NO